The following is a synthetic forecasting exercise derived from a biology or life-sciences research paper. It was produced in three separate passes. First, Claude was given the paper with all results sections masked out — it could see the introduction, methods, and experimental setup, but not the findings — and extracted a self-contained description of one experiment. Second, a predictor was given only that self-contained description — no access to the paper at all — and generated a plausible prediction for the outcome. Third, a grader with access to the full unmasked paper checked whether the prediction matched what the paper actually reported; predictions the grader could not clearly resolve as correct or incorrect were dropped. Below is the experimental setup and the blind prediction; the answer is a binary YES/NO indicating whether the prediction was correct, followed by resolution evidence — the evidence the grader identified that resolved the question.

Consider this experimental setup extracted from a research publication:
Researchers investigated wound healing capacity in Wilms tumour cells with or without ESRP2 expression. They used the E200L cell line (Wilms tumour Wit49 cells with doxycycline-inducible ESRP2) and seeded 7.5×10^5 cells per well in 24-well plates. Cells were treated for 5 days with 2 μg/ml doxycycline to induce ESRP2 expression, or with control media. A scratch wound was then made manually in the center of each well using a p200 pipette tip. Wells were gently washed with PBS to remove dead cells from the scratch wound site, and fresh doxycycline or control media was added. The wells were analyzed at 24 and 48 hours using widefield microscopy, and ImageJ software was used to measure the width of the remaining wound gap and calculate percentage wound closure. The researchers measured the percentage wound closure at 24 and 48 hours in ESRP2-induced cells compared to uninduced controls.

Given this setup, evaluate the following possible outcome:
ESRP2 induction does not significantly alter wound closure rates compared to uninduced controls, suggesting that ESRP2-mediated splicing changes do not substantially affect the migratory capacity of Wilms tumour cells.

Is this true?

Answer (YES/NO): YES